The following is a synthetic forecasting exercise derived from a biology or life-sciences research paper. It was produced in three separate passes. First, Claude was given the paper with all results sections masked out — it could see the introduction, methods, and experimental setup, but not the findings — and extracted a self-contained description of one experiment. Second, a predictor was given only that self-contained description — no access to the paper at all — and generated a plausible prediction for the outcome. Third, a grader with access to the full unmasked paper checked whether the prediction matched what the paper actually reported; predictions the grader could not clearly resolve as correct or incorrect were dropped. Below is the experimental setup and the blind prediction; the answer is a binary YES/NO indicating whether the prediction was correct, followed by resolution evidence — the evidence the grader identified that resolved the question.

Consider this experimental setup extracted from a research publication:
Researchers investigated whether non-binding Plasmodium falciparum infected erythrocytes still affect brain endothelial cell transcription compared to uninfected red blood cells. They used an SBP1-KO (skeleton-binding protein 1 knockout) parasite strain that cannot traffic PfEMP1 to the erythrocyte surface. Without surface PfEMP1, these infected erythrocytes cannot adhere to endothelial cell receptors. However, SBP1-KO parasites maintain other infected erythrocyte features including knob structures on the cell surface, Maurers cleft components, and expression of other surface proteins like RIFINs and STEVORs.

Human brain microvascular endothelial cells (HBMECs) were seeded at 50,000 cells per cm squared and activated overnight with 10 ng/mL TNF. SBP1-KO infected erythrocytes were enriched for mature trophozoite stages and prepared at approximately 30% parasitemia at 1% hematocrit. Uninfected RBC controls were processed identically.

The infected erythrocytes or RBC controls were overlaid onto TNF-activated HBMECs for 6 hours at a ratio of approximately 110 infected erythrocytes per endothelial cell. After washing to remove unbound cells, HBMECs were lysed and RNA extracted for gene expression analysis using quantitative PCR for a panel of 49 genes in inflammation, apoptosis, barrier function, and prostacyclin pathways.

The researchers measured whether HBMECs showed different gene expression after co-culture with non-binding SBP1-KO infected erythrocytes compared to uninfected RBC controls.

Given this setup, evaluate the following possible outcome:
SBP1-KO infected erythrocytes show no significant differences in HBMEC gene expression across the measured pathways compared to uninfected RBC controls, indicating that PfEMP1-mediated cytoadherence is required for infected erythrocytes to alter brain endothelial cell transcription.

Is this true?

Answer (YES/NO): NO